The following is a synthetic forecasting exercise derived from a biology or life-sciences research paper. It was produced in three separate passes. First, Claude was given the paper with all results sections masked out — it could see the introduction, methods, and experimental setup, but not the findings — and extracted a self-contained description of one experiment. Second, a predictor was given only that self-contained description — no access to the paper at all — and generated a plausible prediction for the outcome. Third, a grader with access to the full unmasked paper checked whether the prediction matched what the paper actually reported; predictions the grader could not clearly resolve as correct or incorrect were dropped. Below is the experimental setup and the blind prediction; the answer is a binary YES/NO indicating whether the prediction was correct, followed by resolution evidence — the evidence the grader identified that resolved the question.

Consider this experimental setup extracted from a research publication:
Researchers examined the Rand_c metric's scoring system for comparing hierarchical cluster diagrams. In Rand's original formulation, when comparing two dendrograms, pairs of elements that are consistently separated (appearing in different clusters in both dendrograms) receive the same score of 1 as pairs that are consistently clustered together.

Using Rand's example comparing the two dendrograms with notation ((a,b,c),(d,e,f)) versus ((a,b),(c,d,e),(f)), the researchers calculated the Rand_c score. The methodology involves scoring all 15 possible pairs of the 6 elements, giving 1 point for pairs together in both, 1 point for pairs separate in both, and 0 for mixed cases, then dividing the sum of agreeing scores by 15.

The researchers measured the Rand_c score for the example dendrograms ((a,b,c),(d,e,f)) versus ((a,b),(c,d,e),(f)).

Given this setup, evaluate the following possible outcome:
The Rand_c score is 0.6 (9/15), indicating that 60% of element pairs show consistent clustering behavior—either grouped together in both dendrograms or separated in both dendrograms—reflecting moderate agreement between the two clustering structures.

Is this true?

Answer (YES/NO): YES